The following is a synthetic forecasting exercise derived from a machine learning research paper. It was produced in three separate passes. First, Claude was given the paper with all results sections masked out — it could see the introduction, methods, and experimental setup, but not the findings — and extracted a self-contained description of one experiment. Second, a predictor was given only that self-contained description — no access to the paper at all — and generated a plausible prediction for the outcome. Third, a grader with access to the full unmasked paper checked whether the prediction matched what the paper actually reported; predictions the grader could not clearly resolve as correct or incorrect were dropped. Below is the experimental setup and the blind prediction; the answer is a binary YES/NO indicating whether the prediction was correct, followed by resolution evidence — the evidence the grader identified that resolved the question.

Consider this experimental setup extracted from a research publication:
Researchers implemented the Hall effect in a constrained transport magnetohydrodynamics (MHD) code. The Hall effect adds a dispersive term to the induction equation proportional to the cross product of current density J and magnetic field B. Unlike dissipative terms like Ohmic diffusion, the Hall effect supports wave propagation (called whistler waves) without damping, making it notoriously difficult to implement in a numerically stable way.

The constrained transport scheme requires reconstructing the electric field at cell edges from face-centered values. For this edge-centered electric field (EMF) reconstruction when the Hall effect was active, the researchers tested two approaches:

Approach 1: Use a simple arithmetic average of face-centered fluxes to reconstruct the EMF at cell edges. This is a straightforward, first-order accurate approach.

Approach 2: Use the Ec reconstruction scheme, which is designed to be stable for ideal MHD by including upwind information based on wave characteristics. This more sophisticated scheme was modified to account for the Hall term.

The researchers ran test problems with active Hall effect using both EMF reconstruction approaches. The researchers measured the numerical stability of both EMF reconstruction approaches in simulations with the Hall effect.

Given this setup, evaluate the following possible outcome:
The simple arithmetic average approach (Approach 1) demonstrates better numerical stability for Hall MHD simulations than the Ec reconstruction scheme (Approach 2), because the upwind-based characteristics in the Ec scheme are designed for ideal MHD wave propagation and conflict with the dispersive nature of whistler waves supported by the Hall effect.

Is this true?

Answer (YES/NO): YES